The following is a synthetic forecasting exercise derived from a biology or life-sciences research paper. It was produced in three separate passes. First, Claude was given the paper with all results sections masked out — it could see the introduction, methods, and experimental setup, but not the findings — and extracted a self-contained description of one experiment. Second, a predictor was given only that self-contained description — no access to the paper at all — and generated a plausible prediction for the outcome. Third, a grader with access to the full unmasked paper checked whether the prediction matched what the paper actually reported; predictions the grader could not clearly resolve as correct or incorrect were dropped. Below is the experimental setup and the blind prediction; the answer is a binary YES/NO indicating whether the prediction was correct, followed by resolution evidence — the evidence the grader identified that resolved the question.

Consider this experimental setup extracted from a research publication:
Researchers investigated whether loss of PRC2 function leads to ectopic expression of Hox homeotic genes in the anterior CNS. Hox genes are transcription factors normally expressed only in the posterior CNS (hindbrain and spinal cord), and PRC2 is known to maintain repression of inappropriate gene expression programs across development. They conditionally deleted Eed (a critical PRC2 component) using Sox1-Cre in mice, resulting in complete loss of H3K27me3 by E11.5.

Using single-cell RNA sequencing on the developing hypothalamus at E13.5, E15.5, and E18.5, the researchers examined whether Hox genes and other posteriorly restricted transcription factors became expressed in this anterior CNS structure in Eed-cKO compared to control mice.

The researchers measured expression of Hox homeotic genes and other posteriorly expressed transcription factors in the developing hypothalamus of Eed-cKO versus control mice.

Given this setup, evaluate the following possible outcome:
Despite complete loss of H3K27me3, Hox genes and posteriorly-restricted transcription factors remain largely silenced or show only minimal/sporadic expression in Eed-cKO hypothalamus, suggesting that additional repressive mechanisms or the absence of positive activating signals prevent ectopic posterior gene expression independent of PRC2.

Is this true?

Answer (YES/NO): NO